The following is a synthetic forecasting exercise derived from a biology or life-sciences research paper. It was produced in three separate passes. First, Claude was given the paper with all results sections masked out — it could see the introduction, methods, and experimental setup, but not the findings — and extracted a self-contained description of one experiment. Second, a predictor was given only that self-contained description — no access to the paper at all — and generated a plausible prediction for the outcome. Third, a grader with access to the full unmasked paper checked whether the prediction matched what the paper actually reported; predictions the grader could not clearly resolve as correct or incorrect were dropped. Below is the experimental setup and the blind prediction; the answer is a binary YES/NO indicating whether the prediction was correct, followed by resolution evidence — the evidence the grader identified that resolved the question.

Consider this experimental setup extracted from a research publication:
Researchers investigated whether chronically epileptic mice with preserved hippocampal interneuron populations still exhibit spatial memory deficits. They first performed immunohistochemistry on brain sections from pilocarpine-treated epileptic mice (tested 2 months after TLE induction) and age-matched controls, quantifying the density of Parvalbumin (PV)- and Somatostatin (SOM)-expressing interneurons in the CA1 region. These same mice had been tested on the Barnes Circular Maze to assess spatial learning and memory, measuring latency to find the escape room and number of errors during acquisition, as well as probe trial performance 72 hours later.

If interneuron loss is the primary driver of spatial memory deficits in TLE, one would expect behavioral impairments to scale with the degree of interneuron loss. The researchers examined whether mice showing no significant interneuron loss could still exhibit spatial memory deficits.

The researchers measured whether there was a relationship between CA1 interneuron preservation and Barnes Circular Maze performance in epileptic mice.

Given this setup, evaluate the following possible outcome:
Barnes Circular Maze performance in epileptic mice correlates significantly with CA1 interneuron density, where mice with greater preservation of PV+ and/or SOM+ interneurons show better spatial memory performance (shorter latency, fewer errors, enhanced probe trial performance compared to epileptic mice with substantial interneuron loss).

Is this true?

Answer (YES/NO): NO